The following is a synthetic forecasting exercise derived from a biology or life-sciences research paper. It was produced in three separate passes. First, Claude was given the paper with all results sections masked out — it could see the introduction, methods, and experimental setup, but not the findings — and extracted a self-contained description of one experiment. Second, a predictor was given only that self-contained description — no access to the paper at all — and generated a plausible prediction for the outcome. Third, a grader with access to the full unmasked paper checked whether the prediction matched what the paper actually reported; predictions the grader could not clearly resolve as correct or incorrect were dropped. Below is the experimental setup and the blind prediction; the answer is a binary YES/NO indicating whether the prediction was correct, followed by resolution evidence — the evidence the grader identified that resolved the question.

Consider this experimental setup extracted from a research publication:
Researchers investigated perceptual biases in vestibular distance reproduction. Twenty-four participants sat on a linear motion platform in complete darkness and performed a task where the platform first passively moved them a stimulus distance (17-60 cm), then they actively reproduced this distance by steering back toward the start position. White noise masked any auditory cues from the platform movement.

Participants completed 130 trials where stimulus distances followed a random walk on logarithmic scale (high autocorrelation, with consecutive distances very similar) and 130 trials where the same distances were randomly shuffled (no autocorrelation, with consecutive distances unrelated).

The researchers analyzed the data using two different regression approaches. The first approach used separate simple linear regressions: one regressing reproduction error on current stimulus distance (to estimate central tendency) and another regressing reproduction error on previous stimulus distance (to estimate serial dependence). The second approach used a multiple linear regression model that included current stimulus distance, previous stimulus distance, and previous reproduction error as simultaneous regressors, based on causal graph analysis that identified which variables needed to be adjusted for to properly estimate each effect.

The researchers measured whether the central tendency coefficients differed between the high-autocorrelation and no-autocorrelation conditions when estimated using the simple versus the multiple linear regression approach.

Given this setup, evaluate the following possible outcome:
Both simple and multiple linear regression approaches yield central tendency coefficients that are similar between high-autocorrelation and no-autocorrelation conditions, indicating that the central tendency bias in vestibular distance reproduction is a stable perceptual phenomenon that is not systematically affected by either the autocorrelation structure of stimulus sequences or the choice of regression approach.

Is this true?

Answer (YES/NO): NO